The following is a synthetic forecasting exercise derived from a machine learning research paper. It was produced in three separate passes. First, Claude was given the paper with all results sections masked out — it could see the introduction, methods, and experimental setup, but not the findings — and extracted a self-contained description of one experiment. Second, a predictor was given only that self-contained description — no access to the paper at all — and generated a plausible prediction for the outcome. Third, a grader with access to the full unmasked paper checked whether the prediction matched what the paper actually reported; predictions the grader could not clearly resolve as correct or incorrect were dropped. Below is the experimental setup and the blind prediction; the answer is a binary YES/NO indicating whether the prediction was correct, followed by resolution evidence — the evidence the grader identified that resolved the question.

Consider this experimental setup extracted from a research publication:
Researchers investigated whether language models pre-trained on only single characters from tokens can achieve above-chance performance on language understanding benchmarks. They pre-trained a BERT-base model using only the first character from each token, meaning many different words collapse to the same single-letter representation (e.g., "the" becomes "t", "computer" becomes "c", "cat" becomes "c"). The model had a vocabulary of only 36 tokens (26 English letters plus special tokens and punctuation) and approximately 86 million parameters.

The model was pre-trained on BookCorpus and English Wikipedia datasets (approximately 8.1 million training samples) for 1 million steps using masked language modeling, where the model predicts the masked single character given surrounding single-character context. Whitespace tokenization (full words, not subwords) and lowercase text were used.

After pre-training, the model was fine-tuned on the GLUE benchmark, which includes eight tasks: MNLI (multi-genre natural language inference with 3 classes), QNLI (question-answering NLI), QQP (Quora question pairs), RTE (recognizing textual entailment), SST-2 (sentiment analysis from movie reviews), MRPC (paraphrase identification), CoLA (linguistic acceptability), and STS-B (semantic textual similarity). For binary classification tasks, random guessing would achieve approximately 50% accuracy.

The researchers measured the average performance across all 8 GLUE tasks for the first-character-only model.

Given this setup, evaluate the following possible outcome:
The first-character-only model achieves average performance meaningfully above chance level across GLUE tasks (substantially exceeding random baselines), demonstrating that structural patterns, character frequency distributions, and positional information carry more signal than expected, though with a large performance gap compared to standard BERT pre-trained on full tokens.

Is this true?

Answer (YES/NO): YES